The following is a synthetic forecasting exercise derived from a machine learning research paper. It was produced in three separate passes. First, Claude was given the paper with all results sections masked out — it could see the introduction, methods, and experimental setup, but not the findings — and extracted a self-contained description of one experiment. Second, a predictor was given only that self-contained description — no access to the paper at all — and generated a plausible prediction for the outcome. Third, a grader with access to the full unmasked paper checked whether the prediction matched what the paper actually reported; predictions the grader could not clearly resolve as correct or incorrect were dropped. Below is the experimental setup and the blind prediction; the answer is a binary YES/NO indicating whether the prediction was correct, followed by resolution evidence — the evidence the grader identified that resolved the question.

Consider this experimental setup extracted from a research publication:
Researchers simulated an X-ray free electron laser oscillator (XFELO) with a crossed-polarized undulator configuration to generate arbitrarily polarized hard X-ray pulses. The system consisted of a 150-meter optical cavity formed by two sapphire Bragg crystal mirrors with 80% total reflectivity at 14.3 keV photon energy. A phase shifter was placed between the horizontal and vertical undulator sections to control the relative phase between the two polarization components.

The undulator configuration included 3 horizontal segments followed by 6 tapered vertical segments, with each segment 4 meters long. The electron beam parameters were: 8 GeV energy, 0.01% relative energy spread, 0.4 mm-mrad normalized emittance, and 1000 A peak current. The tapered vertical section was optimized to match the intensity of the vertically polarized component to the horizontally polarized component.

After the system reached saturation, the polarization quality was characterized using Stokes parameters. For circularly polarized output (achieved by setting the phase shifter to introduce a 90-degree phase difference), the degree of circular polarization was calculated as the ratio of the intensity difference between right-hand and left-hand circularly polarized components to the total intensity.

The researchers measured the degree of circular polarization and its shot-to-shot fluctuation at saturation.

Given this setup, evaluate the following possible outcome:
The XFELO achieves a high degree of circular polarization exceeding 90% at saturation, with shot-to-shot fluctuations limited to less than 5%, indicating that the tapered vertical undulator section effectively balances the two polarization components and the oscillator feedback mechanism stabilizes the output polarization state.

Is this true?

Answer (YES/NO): YES